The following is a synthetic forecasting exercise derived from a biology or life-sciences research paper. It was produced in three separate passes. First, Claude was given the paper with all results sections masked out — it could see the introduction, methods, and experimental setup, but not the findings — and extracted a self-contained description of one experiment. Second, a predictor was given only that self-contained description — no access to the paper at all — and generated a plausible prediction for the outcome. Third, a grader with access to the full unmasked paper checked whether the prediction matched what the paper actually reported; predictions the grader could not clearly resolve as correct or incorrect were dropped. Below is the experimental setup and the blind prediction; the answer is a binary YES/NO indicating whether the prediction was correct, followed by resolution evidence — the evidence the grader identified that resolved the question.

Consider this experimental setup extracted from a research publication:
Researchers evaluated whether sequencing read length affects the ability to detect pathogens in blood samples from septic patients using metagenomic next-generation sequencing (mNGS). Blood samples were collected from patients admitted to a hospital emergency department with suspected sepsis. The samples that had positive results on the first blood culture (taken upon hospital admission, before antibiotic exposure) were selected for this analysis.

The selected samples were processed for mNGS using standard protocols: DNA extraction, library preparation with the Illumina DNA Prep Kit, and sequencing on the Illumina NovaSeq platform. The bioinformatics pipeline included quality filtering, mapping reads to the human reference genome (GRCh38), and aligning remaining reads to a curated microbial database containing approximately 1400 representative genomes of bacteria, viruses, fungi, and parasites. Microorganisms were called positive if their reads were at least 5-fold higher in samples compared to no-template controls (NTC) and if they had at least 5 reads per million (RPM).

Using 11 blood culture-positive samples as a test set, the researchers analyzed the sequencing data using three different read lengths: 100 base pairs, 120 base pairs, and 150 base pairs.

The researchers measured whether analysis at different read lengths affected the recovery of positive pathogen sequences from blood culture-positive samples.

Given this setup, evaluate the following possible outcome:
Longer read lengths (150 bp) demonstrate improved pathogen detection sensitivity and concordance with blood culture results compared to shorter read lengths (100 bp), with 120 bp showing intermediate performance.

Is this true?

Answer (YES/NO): NO